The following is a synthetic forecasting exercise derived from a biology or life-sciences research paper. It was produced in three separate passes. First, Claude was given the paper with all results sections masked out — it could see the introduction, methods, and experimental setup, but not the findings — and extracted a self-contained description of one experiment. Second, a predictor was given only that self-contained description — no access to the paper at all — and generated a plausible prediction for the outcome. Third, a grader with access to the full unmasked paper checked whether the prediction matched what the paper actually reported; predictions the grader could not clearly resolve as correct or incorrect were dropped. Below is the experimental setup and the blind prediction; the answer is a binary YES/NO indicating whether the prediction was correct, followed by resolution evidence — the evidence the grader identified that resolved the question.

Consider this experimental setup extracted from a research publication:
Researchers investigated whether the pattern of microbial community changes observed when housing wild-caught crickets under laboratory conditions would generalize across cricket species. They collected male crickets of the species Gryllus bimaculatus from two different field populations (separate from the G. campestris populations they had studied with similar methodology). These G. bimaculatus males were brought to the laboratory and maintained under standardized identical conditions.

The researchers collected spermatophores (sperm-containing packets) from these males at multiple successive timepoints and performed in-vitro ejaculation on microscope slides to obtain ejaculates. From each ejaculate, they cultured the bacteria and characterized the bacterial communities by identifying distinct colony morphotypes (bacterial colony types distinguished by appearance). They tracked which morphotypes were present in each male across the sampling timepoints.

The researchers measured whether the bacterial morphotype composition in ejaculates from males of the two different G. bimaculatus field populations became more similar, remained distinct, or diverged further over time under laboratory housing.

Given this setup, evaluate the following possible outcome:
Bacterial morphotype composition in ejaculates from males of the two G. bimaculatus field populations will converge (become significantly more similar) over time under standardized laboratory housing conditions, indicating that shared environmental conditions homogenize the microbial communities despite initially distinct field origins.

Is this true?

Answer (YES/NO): YES